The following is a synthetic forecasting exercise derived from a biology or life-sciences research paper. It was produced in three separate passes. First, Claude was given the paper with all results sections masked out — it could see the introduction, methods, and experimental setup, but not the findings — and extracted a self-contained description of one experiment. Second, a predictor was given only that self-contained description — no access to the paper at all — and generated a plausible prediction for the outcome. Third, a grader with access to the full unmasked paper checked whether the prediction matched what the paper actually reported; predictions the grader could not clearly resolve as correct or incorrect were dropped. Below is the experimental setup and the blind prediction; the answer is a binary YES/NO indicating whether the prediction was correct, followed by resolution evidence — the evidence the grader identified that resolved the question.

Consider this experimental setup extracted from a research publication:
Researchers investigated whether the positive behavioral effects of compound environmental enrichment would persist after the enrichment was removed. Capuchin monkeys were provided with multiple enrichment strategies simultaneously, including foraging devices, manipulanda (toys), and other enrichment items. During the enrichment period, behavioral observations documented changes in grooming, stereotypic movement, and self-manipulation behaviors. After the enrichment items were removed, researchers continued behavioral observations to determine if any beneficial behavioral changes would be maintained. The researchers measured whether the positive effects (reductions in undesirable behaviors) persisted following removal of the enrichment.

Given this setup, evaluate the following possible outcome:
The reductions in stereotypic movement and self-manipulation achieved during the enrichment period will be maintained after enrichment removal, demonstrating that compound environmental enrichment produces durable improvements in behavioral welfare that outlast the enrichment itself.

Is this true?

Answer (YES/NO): NO